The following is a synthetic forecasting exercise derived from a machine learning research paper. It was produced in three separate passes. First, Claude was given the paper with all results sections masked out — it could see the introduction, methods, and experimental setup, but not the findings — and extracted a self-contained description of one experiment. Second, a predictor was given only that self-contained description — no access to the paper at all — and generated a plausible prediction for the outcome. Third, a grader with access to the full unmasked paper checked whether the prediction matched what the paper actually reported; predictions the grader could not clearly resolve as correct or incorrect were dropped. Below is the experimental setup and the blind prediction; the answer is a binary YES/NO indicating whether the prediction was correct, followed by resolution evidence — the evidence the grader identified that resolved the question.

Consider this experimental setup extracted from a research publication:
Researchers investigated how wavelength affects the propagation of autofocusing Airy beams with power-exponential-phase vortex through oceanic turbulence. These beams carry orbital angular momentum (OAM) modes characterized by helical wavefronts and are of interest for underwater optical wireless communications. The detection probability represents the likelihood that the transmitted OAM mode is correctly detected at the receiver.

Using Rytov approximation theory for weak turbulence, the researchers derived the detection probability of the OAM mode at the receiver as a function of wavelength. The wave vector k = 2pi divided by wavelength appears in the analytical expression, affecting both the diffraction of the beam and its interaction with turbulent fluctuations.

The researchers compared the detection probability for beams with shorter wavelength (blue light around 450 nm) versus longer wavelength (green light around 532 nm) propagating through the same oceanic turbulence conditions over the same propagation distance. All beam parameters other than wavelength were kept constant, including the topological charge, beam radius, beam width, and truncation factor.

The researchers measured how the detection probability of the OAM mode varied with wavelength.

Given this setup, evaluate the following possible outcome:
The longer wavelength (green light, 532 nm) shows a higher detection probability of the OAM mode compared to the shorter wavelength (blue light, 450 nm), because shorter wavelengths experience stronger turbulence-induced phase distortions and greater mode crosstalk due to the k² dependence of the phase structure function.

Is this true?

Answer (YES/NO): YES